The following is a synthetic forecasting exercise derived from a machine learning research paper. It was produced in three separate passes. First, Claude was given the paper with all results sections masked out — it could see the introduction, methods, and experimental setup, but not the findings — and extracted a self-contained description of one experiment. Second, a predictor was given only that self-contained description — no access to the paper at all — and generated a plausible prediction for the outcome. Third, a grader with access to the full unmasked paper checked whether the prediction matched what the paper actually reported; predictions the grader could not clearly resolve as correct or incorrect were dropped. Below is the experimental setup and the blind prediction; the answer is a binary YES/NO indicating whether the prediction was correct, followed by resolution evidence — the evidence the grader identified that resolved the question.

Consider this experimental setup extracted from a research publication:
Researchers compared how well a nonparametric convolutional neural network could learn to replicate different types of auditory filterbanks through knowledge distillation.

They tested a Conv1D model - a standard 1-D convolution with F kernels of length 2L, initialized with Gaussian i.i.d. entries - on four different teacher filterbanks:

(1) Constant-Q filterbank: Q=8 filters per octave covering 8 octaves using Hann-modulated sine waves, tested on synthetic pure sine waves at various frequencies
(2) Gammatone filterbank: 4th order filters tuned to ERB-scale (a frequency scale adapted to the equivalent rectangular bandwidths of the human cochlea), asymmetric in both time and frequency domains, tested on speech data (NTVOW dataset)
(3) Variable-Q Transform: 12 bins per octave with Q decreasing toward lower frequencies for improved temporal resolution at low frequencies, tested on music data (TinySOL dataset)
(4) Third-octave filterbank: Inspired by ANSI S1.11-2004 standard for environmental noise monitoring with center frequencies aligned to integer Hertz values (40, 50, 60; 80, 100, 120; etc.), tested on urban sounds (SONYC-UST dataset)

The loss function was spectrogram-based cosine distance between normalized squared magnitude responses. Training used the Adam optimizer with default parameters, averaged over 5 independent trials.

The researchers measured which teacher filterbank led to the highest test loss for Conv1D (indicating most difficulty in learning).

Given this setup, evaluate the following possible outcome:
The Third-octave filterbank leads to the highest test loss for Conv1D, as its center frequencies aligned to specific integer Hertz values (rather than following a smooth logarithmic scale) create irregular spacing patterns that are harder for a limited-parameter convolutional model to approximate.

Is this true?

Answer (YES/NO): NO